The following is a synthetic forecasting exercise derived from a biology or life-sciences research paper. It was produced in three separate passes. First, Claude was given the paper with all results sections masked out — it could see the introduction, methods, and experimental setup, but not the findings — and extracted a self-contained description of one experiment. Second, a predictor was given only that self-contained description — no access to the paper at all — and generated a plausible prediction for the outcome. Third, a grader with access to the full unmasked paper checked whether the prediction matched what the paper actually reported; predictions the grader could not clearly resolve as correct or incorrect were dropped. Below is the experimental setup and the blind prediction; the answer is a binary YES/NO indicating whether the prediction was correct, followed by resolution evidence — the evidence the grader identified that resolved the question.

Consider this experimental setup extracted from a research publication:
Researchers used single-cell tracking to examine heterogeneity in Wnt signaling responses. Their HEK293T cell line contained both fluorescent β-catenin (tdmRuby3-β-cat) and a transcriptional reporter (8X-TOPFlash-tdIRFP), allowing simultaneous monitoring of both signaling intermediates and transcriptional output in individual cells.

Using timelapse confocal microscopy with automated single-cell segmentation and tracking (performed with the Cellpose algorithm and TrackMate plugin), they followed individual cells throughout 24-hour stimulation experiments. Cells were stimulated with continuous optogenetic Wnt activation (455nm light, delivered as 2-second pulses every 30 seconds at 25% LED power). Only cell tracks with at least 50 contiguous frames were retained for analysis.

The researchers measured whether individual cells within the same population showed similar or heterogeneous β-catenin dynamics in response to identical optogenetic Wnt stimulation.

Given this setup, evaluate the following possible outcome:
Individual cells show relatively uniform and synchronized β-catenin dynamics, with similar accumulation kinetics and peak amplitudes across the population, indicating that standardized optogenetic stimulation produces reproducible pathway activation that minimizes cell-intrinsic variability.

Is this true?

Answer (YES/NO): NO